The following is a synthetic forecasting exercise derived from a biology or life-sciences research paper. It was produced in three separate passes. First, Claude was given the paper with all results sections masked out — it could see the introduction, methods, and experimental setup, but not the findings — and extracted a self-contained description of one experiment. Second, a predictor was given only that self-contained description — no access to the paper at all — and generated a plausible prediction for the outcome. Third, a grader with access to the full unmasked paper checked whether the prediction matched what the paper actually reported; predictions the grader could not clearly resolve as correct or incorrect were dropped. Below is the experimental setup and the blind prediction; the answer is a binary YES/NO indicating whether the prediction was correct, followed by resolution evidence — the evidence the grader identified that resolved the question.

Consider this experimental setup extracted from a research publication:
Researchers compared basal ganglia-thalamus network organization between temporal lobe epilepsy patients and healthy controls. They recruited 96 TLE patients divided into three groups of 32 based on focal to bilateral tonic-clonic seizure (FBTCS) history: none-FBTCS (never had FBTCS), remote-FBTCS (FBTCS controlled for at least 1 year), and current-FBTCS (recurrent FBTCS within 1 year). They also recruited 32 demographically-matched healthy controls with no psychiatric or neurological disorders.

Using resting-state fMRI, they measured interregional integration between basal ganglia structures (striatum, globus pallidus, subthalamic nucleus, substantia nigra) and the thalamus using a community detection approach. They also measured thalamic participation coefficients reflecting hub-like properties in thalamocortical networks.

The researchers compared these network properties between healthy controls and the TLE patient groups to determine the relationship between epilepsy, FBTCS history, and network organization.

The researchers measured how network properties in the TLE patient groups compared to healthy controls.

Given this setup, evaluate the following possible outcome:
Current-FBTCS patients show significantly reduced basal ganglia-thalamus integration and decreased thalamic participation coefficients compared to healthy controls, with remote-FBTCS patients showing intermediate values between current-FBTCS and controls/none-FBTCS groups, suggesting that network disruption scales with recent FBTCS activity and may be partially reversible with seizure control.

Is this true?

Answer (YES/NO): NO